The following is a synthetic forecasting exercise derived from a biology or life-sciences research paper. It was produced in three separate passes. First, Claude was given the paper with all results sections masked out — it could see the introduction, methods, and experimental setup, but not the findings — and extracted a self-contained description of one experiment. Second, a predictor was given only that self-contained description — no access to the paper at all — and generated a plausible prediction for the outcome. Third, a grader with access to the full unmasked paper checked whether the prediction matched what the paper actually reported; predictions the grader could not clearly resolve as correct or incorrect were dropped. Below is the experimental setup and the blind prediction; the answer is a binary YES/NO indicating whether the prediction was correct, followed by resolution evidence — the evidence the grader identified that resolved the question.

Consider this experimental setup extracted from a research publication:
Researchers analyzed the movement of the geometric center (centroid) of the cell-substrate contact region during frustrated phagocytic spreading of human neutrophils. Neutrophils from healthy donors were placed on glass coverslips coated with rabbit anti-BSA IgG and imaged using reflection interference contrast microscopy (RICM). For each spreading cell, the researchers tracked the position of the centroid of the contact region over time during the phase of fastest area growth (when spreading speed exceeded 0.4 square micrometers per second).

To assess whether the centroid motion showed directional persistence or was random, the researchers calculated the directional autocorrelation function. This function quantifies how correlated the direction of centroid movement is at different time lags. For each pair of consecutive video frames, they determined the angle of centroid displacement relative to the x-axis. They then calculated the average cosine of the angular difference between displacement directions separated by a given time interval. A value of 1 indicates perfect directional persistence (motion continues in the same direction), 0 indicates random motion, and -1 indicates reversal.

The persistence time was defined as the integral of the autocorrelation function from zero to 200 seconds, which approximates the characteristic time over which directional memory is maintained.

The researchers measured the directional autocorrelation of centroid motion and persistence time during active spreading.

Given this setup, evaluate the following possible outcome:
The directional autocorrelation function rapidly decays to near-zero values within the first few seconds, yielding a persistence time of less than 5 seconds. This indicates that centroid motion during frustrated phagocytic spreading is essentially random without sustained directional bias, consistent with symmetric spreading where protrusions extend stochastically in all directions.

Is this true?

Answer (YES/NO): NO